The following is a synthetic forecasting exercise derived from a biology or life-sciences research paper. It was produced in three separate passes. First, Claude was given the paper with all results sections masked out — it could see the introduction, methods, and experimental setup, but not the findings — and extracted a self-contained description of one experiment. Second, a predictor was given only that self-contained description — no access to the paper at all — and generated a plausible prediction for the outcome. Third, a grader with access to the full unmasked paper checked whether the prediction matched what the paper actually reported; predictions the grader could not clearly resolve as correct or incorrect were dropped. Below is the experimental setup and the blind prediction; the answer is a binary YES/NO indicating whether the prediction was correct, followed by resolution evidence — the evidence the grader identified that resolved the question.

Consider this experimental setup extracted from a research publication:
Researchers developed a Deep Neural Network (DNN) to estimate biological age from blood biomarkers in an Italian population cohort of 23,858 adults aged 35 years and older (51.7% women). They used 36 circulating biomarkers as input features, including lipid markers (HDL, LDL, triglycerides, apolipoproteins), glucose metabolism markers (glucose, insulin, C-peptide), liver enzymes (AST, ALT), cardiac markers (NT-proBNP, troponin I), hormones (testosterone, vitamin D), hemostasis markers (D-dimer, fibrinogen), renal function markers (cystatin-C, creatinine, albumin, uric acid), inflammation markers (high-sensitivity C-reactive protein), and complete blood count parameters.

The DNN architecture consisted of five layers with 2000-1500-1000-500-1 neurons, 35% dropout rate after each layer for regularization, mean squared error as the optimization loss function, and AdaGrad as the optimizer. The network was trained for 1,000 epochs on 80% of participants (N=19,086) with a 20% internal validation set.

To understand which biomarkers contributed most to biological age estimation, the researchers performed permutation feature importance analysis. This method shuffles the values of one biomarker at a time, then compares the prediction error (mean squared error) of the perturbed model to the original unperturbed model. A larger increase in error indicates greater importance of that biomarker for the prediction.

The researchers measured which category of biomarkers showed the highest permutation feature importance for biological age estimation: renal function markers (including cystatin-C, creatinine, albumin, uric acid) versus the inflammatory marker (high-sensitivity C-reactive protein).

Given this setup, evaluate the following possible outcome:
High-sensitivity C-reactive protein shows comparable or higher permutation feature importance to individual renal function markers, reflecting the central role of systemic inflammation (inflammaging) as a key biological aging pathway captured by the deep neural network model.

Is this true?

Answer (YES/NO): NO